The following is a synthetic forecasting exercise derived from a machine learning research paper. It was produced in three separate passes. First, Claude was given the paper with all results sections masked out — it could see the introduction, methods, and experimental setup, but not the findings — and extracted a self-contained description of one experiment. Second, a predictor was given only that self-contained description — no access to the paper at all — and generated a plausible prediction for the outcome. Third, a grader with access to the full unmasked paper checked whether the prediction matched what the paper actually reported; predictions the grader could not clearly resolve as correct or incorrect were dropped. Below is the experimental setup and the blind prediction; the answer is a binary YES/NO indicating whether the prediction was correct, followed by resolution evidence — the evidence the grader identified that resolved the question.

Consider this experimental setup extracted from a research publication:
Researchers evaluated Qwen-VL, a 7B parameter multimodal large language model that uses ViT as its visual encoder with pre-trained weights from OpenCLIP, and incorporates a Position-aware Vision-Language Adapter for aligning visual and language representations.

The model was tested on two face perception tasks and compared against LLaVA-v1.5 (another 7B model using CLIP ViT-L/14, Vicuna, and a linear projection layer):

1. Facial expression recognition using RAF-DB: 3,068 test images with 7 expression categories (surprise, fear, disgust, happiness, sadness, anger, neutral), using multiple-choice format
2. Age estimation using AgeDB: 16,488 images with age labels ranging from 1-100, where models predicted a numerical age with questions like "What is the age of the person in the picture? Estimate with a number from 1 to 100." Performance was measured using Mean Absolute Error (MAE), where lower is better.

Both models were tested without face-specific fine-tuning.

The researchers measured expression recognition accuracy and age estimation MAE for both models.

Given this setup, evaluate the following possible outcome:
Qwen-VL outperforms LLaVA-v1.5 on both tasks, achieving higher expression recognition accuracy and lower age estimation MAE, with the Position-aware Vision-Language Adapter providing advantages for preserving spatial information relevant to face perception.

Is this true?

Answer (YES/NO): NO